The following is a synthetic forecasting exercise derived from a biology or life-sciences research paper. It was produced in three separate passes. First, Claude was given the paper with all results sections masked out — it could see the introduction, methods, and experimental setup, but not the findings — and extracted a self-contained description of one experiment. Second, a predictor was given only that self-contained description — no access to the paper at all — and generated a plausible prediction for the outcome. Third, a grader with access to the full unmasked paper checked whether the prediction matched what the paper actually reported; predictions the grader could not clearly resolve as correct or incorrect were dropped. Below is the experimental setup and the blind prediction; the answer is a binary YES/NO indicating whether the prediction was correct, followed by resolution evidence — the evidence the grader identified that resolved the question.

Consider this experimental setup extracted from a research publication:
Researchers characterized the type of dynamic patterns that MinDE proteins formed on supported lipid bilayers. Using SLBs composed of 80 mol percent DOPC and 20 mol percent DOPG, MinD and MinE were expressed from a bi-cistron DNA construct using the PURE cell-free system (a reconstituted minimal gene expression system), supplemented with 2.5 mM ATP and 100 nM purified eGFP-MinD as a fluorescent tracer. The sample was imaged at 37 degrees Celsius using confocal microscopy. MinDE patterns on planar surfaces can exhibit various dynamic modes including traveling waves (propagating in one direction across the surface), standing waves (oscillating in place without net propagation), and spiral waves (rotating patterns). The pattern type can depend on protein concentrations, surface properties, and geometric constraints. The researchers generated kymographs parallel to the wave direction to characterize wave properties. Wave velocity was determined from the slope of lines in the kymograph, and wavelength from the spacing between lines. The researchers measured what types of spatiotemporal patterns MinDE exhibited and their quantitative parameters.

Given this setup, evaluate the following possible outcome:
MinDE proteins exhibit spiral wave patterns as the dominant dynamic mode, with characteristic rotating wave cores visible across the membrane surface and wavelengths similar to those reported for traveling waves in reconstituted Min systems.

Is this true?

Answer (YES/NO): NO